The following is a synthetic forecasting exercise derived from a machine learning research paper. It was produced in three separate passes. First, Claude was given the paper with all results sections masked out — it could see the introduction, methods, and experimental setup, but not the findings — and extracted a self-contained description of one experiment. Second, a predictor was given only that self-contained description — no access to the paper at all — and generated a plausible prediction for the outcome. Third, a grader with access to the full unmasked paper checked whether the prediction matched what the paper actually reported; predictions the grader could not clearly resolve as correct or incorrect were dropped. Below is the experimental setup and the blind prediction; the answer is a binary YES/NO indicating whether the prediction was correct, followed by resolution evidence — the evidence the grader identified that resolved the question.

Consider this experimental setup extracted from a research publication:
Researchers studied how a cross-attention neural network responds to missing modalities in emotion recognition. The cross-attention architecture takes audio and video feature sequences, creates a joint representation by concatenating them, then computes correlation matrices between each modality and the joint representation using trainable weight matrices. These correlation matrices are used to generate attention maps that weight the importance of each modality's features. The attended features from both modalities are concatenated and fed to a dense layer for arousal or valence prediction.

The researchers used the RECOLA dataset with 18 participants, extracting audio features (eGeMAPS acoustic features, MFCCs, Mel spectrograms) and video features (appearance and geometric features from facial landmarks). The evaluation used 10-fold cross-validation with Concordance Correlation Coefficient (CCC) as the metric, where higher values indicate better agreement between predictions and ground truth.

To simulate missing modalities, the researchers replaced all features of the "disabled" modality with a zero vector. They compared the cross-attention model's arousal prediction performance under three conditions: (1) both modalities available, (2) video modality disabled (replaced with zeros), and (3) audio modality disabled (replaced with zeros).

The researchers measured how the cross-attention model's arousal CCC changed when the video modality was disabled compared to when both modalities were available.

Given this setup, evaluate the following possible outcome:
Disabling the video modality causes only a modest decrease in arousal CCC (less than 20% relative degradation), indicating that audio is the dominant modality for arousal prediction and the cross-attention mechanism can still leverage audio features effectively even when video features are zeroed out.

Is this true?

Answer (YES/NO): NO